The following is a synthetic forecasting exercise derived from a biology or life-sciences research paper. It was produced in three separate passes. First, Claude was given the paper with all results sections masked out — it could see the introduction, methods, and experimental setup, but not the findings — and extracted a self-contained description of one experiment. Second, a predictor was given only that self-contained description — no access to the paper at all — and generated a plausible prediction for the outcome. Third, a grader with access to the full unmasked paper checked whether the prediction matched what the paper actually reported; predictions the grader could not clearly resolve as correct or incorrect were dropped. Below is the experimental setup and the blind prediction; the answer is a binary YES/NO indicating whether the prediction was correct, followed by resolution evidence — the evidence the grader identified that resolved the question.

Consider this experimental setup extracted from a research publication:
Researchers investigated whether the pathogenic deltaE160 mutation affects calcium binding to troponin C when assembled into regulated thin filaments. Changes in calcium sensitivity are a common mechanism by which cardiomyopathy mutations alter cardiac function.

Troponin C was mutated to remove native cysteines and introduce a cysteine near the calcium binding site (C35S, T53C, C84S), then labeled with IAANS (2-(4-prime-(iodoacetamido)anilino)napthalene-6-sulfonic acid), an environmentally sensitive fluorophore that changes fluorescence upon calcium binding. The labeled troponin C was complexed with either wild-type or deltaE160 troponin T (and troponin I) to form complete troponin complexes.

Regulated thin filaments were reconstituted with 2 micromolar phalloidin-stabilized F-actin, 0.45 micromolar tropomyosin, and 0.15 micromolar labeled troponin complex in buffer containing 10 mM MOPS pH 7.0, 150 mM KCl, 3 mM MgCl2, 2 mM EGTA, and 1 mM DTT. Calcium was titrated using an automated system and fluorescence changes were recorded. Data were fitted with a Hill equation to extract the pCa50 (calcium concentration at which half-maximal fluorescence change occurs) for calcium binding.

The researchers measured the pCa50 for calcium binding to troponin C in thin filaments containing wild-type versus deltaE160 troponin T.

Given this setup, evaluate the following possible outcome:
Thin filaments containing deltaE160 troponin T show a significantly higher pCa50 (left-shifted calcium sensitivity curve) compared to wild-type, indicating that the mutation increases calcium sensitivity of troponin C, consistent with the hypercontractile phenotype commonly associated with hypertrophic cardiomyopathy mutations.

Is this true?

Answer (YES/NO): YES